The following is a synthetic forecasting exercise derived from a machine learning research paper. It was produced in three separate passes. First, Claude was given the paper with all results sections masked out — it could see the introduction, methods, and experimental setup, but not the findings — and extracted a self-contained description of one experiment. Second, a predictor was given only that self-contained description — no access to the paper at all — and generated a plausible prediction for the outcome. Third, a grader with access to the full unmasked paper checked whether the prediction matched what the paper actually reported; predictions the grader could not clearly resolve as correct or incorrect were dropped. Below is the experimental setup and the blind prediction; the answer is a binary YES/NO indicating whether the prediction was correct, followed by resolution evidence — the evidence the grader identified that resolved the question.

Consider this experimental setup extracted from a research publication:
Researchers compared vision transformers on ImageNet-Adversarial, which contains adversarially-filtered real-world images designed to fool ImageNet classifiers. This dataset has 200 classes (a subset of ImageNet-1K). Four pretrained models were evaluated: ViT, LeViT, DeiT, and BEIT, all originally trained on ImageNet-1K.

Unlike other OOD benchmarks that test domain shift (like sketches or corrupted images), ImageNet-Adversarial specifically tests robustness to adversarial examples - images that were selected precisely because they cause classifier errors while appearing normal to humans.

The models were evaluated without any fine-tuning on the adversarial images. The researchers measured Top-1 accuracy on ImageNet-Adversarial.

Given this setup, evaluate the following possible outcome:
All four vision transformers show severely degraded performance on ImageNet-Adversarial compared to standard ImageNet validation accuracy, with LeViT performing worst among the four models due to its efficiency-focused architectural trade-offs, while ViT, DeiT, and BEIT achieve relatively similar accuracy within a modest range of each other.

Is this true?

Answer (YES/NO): NO